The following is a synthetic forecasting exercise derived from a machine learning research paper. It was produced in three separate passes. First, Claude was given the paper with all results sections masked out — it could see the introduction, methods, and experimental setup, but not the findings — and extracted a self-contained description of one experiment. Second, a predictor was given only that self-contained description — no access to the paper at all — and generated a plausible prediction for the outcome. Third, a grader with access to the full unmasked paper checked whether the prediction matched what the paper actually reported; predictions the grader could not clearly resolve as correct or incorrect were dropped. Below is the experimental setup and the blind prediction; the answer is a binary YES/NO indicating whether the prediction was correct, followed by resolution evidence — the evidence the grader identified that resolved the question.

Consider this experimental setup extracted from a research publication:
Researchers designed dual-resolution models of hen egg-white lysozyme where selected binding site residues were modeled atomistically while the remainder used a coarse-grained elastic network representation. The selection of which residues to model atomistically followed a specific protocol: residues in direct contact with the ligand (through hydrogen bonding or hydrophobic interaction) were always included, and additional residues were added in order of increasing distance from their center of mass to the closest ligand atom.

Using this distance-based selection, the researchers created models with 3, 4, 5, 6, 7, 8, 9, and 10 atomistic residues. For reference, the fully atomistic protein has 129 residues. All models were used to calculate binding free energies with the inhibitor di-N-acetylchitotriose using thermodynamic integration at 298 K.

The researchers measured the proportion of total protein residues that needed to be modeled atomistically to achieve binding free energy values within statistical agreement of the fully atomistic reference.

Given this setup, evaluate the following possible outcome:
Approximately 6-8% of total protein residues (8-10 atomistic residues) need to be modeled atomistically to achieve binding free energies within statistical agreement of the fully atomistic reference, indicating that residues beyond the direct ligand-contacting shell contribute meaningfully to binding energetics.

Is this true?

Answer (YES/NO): NO